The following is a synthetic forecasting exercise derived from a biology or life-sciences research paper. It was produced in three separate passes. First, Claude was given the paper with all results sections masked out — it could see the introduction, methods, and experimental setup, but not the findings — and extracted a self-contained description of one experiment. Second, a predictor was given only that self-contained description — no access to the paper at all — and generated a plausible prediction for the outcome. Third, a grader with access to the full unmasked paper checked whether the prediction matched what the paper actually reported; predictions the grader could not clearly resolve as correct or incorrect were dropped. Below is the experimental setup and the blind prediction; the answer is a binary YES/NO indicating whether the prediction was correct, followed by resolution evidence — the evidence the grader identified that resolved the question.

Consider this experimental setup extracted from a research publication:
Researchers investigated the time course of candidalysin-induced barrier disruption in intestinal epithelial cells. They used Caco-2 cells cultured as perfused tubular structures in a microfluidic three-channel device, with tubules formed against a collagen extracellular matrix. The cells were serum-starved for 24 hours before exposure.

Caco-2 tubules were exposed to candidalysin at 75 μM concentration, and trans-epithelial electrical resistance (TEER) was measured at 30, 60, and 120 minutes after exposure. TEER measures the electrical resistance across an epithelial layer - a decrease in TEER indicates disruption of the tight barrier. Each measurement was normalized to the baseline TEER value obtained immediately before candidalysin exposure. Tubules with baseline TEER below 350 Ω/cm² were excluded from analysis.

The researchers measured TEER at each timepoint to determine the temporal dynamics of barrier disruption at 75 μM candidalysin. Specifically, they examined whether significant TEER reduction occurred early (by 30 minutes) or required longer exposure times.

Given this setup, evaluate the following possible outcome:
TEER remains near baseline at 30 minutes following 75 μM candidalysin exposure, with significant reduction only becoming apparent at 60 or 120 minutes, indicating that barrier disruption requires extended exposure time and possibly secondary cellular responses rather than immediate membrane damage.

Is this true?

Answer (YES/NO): NO